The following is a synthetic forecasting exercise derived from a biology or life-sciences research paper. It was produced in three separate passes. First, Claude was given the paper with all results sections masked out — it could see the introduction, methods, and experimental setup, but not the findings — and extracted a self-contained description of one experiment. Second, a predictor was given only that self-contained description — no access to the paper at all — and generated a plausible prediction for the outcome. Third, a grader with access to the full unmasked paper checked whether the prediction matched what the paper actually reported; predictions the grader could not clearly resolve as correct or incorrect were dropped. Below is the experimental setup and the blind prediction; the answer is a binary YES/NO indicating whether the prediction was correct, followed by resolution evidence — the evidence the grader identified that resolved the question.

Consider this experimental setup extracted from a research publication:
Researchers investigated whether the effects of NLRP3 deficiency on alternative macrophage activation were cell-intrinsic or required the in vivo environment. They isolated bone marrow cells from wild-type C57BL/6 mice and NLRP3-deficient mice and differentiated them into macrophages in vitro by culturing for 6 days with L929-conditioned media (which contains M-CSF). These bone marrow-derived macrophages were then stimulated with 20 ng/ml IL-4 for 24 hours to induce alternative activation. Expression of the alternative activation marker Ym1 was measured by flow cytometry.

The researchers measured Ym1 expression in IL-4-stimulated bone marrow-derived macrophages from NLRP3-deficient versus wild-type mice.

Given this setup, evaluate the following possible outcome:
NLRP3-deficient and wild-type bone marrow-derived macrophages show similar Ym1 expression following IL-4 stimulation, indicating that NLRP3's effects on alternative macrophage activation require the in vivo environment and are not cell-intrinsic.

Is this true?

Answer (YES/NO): YES